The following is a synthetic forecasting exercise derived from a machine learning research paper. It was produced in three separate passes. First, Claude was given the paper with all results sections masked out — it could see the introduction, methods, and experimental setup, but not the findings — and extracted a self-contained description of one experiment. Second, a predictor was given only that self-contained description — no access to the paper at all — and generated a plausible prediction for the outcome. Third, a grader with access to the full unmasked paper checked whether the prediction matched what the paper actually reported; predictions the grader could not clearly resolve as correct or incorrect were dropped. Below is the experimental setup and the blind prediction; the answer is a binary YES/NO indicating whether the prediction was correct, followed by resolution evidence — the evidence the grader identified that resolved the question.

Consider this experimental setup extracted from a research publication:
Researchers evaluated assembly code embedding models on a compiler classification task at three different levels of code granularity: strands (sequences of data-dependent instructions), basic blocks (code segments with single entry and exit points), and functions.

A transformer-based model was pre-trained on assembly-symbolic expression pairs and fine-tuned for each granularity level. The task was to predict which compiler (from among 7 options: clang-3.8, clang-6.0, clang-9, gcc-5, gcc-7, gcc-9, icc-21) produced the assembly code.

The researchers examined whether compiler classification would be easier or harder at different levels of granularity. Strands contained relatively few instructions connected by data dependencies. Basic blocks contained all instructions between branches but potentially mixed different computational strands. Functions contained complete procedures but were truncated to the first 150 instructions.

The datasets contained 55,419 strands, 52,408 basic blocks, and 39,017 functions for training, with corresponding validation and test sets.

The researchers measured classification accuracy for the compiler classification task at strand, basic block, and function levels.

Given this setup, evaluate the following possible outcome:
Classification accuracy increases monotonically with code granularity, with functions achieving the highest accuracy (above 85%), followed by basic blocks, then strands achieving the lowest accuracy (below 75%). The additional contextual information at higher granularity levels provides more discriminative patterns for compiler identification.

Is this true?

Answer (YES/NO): NO